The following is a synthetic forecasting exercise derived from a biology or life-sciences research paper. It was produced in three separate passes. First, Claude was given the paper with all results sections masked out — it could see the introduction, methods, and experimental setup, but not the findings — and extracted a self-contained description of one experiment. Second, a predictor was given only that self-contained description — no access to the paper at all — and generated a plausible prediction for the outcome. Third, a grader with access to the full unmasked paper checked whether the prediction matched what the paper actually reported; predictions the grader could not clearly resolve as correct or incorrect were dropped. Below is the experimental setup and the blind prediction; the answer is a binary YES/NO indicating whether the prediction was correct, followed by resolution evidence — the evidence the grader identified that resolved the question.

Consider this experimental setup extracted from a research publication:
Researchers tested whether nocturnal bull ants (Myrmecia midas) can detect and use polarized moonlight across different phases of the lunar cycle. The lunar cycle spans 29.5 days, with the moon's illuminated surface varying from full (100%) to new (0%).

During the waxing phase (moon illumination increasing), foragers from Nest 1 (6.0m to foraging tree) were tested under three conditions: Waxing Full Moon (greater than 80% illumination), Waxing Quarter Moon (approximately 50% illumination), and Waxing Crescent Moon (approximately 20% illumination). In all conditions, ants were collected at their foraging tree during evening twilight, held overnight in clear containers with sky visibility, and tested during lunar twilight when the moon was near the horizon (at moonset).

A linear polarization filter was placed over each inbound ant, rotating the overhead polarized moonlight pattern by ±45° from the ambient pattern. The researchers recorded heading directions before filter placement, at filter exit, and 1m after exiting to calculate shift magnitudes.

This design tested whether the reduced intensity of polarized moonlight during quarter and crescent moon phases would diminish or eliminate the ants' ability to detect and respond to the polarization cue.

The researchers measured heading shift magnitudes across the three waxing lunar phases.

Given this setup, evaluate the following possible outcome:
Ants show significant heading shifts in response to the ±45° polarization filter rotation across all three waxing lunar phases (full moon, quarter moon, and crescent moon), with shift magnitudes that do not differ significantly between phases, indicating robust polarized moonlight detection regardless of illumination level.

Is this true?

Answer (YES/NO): YES